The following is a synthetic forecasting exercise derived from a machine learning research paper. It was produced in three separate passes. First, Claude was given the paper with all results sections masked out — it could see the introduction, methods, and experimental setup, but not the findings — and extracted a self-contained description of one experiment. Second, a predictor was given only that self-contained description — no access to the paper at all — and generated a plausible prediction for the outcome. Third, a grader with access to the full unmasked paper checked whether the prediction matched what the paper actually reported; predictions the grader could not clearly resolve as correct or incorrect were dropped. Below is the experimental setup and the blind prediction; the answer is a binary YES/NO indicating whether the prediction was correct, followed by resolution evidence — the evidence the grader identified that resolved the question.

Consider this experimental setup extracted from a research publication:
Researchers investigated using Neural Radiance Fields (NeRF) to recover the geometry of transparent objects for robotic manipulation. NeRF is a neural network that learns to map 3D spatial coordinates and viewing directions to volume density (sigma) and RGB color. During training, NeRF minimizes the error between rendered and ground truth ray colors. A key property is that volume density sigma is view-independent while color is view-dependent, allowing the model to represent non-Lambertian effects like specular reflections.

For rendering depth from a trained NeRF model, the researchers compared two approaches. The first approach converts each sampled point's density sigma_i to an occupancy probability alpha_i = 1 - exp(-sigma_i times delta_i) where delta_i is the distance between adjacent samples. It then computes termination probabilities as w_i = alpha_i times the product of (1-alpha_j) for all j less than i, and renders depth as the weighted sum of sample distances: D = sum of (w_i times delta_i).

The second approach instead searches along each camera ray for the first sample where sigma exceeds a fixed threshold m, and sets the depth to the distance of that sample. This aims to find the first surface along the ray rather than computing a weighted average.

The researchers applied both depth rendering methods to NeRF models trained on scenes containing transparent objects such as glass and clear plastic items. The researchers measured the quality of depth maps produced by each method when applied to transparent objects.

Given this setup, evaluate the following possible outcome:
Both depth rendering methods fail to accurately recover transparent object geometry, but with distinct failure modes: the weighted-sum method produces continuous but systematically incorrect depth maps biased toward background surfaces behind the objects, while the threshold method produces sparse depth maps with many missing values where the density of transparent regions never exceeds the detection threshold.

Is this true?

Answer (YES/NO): NO